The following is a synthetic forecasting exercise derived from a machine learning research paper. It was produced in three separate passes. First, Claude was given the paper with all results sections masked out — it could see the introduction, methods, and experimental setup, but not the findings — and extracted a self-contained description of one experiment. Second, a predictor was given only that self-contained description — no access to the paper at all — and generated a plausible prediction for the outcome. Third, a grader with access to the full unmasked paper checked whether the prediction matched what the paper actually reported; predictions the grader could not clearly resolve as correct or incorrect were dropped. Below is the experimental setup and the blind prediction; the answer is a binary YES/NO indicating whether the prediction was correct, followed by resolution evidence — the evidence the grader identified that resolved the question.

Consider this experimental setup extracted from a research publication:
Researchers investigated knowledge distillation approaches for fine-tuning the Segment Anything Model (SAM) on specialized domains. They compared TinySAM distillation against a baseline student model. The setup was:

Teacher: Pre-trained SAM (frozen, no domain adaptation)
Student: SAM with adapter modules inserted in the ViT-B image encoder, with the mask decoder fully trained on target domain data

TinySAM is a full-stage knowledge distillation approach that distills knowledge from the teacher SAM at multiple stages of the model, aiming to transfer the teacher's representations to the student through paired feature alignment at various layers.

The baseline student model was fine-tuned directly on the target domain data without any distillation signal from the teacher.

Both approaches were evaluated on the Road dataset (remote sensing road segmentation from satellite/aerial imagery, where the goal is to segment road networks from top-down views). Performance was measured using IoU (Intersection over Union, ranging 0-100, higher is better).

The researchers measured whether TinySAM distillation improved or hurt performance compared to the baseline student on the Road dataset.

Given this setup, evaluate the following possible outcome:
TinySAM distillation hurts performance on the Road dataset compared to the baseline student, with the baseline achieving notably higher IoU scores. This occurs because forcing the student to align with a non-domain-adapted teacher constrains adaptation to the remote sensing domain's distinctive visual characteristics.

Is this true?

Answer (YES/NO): YES